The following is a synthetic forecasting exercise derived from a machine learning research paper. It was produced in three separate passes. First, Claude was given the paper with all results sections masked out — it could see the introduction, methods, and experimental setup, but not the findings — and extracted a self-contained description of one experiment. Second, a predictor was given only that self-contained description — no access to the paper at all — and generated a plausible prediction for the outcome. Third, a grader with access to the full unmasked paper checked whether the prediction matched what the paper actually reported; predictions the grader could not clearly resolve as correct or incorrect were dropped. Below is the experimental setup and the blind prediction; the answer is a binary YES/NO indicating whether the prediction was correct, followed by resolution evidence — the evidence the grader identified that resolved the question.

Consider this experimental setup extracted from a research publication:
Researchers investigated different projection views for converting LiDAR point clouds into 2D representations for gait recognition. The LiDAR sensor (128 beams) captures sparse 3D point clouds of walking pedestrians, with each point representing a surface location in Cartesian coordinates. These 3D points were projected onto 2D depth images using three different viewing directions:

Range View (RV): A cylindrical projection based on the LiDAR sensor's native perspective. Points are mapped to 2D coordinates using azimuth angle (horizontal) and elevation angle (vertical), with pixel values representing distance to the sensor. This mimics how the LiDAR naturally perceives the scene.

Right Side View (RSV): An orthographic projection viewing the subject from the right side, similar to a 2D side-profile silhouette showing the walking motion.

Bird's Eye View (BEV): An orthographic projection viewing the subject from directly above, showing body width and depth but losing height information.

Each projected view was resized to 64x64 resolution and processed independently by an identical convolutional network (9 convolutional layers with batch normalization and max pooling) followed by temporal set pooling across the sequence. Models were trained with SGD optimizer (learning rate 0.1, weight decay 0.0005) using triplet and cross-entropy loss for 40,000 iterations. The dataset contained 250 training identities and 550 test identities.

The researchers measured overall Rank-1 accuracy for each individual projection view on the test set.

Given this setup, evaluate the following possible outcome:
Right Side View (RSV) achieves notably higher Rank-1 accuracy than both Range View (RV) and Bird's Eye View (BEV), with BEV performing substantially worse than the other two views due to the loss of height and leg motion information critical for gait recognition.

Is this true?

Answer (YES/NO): NO